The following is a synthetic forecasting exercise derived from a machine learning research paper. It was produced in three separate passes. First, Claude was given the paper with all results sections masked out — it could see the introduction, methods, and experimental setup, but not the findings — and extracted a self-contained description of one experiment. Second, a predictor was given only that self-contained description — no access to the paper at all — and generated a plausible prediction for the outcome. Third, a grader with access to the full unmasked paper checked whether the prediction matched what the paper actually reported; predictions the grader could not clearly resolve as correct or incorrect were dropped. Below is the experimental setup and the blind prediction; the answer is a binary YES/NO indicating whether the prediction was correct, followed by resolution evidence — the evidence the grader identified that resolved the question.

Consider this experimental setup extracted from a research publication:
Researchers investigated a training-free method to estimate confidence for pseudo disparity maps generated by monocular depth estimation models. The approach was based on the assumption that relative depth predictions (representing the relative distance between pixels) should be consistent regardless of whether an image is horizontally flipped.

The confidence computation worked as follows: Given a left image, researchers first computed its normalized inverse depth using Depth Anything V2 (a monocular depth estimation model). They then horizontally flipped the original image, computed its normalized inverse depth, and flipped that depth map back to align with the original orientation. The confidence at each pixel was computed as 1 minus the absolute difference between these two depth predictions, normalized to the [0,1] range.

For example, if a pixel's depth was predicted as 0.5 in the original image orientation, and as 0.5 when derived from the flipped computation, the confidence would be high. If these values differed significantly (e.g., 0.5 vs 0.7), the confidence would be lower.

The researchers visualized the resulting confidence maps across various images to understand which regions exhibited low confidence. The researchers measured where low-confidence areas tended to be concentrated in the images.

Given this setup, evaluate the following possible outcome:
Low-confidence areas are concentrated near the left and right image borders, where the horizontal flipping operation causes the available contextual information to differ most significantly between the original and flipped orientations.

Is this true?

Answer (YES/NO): NO